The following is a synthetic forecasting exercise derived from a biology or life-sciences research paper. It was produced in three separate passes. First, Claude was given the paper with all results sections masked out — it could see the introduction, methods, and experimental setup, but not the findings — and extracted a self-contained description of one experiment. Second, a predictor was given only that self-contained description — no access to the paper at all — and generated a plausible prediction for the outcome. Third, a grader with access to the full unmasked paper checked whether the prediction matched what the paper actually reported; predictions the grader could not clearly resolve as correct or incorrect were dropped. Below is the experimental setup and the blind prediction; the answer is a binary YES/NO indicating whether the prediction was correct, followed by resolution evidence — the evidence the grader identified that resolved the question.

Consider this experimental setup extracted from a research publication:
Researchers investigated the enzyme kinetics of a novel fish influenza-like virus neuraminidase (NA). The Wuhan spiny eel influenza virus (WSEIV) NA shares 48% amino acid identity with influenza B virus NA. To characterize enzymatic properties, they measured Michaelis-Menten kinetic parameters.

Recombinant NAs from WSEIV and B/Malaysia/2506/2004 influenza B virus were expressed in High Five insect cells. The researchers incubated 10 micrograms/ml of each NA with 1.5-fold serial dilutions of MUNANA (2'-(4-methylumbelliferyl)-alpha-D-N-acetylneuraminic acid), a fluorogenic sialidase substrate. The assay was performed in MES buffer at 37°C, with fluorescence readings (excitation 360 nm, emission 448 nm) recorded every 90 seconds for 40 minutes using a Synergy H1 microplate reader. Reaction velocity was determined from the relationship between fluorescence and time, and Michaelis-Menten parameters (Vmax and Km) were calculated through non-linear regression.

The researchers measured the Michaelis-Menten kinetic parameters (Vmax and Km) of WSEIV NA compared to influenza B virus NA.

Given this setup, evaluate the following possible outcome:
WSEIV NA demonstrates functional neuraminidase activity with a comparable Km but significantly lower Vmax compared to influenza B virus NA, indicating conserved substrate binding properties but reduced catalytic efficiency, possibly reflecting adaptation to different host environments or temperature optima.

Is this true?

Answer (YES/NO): NO